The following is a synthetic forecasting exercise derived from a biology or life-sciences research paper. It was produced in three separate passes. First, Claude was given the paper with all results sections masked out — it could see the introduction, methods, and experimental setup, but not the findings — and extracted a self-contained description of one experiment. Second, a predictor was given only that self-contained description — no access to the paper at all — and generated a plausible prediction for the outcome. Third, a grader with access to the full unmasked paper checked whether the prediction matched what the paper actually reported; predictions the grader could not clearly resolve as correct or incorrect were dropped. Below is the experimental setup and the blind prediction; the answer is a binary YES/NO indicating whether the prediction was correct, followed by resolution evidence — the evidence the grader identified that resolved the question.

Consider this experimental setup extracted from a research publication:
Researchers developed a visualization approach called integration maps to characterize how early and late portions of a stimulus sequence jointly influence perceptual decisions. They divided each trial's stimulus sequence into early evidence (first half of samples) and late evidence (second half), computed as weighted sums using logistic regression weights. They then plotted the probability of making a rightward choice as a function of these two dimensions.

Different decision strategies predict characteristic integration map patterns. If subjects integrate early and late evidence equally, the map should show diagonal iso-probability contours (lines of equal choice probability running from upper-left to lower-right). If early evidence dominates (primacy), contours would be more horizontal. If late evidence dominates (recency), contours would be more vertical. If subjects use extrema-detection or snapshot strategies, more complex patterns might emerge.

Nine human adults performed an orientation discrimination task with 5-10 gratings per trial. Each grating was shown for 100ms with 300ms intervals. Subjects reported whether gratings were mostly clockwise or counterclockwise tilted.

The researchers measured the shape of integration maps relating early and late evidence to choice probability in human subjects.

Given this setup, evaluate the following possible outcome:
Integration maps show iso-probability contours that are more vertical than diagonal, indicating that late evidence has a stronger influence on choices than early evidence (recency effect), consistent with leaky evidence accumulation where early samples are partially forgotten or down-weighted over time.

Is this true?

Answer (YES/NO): NO